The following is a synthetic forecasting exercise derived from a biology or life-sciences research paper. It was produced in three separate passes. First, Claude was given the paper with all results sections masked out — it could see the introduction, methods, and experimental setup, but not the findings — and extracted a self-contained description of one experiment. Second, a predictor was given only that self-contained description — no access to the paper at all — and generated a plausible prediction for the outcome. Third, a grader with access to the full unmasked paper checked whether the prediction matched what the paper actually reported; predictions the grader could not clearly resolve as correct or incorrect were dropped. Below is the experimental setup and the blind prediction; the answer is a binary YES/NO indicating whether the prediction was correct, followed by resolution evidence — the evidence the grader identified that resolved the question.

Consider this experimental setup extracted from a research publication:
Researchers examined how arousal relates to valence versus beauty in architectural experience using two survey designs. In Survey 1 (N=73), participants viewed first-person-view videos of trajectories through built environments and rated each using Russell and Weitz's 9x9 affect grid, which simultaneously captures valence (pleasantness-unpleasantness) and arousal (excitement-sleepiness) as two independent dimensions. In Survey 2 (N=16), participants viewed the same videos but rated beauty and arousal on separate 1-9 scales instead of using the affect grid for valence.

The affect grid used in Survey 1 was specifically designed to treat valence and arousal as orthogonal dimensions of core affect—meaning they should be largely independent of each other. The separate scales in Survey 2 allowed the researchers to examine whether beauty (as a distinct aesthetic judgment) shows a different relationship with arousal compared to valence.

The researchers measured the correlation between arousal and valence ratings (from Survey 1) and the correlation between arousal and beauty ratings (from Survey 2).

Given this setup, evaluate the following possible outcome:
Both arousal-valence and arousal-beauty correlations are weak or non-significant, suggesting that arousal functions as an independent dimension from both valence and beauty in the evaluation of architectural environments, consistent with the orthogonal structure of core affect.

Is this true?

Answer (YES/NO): NO